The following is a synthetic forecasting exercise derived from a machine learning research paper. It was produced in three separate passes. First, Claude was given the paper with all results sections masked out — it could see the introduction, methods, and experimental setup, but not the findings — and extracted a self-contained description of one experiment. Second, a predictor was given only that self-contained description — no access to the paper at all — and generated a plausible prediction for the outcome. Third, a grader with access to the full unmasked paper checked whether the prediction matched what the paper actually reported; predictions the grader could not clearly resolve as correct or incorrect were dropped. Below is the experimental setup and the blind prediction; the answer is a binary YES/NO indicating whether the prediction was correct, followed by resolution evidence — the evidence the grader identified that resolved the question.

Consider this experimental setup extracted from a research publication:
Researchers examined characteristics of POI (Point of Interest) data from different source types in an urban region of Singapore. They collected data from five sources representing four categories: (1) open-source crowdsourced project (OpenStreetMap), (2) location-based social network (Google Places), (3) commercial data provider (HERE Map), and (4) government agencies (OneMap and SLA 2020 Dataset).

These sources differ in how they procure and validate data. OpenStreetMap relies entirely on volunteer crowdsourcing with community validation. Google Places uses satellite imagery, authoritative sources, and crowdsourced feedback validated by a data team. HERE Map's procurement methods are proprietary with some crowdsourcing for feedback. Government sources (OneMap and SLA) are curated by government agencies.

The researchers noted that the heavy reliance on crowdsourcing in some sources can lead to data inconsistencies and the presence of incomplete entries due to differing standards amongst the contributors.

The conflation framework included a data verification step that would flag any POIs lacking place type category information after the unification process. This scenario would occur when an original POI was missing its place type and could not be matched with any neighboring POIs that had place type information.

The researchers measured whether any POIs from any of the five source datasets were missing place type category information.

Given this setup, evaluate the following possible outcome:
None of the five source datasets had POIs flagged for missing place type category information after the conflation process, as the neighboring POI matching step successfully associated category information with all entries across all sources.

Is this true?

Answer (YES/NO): NO